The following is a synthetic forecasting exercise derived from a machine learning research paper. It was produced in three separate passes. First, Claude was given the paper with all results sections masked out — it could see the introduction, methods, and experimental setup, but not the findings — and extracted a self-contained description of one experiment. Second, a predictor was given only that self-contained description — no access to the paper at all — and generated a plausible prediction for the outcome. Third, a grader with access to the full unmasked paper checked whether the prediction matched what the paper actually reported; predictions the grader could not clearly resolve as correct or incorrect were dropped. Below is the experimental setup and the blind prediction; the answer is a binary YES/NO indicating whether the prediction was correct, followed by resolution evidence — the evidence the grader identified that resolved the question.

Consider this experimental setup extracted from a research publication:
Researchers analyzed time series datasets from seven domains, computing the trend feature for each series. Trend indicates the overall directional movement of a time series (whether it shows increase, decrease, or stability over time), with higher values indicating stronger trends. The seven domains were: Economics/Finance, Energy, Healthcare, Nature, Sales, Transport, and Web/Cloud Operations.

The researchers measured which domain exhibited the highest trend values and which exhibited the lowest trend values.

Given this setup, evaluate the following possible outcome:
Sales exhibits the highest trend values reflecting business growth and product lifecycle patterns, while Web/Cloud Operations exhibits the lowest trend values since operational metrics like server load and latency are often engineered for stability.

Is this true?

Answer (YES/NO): NO